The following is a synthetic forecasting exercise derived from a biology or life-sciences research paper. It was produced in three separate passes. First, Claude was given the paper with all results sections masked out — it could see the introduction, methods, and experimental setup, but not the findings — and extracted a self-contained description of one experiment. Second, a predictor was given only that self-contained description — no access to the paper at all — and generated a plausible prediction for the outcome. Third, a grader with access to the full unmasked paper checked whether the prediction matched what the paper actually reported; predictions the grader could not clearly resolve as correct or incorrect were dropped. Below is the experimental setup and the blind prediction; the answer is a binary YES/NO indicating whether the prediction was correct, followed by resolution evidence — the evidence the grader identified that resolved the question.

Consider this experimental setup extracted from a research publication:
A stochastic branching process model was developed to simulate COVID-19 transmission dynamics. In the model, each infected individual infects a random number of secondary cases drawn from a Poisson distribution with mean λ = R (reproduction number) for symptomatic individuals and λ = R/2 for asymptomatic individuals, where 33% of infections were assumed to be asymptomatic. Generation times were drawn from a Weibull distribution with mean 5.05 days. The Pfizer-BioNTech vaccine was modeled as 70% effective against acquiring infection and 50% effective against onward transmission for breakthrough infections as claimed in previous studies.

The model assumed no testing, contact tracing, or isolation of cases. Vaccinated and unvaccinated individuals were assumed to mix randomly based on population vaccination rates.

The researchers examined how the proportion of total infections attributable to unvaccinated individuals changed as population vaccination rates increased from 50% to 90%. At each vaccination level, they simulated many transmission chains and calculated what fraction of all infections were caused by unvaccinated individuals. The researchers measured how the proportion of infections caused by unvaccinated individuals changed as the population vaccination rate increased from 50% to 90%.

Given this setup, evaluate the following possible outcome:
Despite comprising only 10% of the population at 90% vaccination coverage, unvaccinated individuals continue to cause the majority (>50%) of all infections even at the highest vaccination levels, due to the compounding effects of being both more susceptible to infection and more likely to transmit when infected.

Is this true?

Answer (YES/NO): NO